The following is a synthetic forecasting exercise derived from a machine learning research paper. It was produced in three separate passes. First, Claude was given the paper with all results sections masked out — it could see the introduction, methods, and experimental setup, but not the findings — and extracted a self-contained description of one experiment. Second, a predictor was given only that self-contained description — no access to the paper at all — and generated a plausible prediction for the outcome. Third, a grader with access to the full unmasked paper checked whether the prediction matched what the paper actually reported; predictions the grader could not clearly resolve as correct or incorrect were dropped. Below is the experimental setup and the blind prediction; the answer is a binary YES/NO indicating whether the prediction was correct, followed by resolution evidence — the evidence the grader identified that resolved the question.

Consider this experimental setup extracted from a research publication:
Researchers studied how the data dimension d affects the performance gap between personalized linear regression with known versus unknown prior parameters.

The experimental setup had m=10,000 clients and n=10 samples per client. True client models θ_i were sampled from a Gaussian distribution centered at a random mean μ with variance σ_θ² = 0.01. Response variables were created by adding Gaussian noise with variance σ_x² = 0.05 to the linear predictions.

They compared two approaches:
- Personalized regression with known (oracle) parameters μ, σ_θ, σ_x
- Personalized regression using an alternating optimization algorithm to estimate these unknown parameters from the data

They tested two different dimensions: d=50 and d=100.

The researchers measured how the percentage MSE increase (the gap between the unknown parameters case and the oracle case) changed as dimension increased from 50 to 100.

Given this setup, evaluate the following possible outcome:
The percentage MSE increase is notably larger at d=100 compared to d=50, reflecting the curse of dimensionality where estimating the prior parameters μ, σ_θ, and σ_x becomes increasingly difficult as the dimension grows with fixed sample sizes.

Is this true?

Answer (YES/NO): YES